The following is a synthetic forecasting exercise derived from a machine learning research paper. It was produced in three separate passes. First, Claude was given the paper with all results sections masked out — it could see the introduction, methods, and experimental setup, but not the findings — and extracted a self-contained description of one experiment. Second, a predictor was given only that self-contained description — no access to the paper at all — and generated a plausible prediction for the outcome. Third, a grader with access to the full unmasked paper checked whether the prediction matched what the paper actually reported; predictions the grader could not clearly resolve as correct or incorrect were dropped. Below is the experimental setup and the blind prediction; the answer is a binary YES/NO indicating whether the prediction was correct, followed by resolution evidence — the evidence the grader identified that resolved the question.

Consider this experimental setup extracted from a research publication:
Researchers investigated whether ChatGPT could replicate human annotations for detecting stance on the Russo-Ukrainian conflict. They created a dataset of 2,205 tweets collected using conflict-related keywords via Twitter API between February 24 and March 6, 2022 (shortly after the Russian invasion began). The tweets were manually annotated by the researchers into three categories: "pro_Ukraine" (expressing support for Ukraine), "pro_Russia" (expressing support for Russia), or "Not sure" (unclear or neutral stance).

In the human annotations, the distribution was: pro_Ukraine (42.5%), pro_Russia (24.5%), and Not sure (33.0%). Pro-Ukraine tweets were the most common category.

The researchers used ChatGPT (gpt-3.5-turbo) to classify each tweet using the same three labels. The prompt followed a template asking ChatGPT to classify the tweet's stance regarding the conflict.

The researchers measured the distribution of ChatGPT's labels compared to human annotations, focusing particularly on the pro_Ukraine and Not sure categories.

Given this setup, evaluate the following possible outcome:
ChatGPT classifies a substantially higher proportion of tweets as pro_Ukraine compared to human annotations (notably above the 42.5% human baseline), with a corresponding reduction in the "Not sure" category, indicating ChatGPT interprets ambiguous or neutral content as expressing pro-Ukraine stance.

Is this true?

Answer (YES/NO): NO